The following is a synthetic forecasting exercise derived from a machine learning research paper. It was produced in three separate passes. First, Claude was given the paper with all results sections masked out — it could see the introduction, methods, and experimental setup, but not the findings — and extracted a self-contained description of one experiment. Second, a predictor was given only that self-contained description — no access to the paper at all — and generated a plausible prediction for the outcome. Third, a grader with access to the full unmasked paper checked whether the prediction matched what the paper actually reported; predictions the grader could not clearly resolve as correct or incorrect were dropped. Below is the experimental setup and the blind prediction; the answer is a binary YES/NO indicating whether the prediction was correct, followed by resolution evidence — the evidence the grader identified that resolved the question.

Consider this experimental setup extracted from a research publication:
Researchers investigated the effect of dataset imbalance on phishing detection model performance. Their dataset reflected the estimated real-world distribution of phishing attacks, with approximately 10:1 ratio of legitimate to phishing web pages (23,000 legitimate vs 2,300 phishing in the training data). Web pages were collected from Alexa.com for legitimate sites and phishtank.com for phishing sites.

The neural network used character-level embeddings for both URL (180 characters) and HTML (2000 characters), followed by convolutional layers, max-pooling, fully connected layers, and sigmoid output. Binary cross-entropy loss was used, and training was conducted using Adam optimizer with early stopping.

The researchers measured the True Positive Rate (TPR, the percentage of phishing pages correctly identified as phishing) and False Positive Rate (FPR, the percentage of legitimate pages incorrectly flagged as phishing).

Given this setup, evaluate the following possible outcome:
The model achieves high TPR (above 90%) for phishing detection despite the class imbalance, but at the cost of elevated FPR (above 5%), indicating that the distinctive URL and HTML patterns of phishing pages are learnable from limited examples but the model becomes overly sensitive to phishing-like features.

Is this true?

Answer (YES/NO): NO